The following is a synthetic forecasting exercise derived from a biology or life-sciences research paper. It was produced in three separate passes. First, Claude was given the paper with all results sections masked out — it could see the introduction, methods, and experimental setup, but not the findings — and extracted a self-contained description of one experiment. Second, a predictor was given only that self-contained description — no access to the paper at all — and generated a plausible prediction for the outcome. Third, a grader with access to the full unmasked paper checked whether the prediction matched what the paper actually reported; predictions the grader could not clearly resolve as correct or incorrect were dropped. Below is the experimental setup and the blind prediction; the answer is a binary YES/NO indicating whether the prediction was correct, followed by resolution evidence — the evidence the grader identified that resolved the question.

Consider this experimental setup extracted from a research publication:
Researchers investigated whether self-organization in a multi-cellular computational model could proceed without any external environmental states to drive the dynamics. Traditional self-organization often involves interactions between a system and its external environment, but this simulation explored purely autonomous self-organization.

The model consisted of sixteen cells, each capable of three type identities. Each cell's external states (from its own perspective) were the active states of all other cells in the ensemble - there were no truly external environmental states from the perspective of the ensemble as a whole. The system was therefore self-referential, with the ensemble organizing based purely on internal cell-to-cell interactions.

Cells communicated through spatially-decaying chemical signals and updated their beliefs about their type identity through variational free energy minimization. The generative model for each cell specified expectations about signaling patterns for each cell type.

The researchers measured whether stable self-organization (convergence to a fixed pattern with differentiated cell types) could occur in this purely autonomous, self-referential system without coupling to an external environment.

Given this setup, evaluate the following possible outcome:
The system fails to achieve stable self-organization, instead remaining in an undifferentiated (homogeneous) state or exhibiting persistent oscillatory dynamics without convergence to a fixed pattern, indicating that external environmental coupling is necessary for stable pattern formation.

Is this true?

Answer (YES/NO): NO